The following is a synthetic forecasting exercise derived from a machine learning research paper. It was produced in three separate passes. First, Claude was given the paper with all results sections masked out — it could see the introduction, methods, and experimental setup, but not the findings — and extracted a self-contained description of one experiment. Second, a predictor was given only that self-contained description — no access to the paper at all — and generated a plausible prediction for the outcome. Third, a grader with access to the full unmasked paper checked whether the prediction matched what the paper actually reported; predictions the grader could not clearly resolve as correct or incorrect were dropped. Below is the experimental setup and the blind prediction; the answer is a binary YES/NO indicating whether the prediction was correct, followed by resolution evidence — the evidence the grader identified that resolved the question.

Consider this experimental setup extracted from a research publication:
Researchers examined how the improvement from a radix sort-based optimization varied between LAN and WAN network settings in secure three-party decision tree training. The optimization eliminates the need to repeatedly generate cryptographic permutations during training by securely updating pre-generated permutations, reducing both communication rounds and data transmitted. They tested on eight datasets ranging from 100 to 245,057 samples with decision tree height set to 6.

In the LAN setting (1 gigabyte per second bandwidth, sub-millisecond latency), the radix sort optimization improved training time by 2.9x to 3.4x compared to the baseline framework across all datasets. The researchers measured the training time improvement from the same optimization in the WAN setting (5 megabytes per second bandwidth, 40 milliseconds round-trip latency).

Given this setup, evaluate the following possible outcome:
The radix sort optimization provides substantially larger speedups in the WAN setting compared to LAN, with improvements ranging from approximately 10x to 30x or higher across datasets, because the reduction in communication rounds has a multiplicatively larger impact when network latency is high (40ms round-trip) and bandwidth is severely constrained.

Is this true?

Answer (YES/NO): NO